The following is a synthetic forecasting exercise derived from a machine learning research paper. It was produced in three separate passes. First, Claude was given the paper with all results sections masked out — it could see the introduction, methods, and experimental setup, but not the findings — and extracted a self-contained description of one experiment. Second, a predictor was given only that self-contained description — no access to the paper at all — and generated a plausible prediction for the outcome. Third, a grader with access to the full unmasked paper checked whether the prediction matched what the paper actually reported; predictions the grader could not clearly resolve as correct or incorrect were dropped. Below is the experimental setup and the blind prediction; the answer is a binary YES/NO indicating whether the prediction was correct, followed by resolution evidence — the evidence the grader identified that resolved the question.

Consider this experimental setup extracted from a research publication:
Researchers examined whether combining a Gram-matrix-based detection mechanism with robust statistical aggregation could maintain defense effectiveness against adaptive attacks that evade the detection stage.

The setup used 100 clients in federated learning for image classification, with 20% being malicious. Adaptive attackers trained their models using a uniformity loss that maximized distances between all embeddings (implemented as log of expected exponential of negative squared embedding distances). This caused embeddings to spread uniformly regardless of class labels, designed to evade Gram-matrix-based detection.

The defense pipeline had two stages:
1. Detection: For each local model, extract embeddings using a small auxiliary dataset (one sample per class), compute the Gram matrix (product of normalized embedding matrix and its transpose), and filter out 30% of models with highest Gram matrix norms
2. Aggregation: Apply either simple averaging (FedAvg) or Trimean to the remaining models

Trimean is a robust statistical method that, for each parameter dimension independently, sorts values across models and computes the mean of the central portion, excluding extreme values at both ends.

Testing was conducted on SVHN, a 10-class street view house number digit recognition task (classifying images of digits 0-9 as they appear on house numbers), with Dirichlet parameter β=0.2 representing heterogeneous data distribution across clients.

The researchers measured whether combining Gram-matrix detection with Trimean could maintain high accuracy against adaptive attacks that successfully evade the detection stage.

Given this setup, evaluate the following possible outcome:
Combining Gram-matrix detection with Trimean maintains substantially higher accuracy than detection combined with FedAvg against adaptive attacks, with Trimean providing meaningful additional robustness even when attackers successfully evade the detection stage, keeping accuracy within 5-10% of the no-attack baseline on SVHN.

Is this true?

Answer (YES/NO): YES